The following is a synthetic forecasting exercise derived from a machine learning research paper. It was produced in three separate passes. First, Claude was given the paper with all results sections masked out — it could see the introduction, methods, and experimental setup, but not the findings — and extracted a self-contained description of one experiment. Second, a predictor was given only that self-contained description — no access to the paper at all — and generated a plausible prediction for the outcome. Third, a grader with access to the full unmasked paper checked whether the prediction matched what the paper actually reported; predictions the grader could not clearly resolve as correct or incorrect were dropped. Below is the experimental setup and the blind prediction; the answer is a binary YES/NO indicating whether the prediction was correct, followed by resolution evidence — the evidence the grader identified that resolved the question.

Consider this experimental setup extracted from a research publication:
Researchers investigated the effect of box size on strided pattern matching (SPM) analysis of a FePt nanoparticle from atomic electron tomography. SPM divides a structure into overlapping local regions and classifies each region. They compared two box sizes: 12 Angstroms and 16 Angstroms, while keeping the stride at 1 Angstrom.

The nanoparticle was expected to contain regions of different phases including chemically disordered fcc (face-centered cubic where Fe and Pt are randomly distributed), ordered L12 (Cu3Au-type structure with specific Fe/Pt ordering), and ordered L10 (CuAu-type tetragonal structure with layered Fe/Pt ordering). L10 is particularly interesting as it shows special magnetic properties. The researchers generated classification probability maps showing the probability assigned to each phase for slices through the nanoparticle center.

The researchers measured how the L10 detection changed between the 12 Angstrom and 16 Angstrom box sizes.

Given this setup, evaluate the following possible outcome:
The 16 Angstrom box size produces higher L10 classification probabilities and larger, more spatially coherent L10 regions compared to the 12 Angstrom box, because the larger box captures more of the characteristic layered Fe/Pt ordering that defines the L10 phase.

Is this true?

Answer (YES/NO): NO